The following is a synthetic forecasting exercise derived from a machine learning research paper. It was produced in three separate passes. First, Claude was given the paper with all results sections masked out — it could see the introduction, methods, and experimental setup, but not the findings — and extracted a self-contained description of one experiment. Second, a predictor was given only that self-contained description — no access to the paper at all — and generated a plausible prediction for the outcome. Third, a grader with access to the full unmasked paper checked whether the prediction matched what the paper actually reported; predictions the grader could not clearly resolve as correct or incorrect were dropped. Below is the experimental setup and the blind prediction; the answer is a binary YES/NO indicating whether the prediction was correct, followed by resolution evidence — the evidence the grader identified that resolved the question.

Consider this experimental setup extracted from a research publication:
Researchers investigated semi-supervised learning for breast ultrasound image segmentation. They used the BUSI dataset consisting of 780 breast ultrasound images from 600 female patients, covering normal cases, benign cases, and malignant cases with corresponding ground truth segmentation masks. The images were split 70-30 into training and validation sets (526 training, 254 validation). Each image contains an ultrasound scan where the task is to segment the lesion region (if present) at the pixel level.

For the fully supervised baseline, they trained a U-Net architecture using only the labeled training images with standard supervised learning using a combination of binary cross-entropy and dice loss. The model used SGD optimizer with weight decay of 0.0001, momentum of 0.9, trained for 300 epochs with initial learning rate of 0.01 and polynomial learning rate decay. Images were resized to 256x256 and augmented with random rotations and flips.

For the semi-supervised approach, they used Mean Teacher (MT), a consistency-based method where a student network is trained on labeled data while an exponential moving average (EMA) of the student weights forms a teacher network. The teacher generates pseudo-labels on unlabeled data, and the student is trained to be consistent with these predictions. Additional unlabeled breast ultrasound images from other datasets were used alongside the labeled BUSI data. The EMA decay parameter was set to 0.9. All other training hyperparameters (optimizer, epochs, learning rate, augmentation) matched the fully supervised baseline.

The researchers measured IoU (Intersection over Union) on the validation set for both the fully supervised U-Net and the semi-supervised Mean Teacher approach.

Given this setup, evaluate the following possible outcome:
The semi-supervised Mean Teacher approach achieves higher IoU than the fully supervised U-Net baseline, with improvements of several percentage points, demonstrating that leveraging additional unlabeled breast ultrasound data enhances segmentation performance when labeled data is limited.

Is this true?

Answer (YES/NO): NO